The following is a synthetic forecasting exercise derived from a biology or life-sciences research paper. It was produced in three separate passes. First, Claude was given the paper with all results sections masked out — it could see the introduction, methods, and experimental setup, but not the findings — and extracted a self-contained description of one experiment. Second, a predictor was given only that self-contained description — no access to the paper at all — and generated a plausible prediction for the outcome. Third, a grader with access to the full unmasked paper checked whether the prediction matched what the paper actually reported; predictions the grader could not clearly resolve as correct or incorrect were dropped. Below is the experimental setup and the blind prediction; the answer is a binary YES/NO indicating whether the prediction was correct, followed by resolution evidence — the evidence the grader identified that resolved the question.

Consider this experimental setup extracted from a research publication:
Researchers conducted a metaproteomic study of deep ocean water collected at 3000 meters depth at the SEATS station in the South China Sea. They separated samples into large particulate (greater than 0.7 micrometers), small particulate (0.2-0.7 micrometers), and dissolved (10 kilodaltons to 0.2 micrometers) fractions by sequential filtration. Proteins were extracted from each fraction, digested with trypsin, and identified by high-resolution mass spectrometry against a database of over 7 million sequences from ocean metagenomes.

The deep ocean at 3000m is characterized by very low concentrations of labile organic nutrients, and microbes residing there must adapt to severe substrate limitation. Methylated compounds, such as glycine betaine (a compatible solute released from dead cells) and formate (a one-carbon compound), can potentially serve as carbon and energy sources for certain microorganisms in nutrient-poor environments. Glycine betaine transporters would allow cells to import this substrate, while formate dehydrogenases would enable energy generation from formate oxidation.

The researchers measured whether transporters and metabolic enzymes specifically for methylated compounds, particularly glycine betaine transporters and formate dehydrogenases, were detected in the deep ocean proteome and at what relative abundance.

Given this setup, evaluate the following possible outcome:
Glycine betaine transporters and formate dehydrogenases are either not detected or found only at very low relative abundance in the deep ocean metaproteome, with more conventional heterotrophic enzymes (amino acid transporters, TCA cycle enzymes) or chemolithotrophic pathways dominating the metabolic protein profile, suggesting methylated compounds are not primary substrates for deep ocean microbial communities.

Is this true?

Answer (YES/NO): NO